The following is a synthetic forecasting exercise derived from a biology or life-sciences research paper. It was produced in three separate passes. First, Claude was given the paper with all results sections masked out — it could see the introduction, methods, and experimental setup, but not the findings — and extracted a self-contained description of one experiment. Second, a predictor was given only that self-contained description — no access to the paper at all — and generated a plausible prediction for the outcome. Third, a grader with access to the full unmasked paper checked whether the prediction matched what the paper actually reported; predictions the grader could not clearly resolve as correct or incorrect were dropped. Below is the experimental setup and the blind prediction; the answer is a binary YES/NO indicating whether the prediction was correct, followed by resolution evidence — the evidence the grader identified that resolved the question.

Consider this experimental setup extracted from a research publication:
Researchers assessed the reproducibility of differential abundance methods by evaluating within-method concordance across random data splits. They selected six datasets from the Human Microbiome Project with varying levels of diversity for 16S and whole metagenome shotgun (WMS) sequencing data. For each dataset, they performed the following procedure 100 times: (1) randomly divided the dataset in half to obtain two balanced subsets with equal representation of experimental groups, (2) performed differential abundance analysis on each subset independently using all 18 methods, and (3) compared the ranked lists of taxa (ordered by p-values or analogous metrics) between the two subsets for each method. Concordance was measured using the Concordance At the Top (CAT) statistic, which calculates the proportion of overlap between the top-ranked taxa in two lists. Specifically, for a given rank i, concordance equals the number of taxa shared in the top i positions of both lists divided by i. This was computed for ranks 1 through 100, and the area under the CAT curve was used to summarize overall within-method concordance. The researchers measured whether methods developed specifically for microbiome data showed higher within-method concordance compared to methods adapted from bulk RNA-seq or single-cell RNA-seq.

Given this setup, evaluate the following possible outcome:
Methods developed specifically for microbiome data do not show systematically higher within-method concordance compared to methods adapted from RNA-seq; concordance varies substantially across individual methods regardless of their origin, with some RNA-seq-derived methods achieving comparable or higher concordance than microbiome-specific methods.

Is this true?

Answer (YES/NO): YES